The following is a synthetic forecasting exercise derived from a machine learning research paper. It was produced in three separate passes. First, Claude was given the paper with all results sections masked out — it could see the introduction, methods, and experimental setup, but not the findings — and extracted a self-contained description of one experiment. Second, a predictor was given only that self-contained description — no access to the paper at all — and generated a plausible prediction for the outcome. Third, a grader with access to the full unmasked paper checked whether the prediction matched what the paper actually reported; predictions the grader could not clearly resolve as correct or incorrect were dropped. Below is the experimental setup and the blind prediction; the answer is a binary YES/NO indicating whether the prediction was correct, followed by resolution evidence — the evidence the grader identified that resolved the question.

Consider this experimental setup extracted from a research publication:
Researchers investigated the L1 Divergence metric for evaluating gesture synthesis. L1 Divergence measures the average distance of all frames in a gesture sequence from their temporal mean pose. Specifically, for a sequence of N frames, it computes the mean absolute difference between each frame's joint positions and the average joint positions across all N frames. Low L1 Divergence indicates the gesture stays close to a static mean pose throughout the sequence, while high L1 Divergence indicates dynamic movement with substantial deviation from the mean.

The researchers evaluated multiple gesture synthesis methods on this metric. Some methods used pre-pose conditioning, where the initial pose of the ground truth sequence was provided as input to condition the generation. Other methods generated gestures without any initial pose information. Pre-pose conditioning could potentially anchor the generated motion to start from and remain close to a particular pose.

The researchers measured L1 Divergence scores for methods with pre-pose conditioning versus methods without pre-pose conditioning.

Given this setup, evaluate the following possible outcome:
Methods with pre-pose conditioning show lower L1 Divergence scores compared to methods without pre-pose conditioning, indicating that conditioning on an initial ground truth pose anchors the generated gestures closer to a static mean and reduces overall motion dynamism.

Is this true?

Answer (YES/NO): NO